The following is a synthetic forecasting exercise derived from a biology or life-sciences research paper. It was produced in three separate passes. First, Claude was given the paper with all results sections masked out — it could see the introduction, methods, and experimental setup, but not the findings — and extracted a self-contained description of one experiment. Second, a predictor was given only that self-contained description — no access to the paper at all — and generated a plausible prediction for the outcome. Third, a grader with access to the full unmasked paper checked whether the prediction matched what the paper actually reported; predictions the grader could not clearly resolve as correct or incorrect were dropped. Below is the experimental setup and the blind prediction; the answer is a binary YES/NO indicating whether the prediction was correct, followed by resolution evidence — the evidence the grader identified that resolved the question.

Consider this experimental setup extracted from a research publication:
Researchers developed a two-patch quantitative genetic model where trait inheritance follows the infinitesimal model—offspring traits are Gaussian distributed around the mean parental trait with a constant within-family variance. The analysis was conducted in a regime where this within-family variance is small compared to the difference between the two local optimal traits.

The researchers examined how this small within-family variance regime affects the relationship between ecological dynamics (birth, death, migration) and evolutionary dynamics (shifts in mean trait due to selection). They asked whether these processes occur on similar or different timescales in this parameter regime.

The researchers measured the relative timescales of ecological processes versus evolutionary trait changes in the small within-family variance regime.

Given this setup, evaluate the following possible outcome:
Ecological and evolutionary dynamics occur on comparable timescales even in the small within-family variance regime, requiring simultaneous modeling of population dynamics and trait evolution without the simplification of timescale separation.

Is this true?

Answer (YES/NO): NO